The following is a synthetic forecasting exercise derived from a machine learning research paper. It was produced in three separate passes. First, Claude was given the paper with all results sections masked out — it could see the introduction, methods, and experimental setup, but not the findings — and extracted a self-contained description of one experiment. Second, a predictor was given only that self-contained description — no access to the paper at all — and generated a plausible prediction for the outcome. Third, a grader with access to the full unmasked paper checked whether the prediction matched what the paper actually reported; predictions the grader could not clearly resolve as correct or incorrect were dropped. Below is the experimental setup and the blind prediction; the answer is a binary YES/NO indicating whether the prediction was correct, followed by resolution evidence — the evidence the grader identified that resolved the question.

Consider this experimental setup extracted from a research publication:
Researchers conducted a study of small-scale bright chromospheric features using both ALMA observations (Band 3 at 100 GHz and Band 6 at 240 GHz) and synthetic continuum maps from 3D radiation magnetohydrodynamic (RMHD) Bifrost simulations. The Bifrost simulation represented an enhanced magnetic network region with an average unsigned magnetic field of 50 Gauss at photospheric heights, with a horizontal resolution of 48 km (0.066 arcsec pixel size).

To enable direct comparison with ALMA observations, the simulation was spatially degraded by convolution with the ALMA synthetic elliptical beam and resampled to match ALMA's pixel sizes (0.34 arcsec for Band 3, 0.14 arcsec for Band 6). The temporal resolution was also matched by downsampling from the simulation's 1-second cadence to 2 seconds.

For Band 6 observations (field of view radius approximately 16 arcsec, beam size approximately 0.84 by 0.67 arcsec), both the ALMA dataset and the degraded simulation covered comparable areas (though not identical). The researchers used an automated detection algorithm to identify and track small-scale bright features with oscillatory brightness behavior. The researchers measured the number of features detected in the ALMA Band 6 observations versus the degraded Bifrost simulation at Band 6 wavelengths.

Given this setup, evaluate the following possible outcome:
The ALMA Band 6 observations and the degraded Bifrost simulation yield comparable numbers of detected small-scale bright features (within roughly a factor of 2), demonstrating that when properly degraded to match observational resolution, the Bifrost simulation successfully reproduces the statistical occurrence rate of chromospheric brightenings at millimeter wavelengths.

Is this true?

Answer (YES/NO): YES